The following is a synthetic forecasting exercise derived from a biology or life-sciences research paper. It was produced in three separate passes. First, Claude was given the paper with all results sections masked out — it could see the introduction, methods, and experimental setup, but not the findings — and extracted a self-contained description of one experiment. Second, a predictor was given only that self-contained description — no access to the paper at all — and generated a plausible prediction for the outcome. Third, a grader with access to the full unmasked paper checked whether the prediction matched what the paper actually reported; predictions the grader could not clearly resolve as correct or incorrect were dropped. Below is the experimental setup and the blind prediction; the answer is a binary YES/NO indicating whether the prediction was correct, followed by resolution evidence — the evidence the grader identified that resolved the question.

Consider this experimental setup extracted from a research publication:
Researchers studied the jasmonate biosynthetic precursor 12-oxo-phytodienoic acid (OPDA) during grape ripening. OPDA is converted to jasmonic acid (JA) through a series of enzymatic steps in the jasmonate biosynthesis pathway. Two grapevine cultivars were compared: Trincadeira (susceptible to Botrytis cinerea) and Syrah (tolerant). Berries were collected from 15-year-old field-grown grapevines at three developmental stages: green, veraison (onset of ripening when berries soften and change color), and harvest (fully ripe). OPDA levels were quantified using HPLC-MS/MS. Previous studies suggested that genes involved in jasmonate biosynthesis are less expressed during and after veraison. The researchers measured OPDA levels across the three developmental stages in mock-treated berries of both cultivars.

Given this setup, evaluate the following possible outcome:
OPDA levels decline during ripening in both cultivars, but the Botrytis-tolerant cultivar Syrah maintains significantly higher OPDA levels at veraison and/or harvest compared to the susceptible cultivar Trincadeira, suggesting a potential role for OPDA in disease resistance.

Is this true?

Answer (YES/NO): NO